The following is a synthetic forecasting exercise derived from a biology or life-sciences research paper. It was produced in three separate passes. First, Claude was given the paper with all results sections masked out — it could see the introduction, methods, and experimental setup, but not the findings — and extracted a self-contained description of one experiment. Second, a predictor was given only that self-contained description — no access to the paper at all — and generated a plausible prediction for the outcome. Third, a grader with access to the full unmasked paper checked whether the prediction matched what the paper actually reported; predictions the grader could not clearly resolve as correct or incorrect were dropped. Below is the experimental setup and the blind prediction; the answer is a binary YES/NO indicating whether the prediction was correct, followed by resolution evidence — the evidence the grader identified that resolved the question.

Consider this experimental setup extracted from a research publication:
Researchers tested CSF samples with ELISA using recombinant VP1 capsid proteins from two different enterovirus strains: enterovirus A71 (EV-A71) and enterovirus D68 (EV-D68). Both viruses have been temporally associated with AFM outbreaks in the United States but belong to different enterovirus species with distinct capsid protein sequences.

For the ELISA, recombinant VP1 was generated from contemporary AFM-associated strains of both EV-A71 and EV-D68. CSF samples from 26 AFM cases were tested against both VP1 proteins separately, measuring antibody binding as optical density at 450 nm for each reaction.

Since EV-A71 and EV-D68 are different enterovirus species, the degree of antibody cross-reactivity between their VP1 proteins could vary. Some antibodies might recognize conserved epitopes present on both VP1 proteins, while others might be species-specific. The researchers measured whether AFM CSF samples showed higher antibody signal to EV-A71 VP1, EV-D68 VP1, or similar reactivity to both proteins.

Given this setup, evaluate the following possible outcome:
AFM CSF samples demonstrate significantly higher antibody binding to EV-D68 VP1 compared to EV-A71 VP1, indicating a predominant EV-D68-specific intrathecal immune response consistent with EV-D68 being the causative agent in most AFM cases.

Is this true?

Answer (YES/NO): NO